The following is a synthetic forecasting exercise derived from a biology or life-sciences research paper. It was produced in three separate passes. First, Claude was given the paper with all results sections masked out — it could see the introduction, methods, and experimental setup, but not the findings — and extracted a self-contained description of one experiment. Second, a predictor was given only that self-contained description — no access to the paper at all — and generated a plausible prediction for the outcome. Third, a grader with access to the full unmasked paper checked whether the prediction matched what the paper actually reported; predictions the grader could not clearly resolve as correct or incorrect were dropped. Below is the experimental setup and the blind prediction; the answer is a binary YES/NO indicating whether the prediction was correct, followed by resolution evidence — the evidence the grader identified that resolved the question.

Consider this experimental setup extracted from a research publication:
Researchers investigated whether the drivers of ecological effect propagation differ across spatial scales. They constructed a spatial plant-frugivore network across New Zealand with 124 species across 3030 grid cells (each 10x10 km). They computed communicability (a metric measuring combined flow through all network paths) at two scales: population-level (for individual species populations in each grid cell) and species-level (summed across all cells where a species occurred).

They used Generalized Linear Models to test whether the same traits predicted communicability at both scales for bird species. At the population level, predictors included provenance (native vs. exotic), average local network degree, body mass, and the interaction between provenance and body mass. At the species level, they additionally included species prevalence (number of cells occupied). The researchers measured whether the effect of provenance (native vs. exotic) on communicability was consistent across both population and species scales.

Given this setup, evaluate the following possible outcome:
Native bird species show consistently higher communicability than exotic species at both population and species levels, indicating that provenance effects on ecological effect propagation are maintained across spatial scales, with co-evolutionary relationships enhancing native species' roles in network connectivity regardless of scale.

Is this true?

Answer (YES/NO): NO